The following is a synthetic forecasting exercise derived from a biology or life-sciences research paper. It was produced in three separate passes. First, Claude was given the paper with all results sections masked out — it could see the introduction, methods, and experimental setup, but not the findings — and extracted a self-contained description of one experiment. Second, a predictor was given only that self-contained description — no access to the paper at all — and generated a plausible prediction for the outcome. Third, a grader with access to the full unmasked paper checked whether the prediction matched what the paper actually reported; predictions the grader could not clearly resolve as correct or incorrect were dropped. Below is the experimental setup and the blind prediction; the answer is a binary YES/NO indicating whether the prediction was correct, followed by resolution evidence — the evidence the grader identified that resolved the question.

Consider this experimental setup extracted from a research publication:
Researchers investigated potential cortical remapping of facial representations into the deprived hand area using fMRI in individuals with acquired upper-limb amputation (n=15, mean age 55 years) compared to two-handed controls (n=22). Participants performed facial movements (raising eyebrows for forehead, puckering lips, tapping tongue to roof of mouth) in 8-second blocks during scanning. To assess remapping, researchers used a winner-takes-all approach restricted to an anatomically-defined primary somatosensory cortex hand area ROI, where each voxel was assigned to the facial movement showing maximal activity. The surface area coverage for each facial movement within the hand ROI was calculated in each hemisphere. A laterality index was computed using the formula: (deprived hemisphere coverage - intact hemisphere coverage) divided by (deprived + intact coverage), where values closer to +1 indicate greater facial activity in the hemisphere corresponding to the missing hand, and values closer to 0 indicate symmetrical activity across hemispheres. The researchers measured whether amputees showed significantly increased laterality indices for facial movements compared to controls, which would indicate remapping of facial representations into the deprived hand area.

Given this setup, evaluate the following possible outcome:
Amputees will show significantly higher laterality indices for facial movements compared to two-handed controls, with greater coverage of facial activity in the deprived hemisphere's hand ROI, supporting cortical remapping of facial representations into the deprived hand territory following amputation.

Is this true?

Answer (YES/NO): NO